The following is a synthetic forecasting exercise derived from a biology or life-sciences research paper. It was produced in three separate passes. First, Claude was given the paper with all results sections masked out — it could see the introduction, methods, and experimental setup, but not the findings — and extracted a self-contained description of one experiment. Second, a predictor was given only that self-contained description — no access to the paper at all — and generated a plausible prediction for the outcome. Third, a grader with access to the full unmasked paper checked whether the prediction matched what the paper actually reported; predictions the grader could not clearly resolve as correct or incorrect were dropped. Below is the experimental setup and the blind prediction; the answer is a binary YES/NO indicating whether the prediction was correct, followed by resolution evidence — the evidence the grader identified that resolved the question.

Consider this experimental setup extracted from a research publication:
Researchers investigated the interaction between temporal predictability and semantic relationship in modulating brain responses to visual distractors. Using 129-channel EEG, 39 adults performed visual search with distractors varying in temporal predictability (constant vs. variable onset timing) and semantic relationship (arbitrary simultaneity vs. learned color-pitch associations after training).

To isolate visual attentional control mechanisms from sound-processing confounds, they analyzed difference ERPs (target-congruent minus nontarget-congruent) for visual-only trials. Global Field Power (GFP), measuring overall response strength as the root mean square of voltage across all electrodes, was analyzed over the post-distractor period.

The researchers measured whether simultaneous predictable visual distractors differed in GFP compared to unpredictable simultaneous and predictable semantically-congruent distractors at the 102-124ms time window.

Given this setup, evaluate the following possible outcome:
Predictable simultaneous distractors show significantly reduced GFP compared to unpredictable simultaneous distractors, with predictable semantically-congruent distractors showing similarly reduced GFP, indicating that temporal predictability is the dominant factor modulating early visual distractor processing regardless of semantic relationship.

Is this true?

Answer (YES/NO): NO